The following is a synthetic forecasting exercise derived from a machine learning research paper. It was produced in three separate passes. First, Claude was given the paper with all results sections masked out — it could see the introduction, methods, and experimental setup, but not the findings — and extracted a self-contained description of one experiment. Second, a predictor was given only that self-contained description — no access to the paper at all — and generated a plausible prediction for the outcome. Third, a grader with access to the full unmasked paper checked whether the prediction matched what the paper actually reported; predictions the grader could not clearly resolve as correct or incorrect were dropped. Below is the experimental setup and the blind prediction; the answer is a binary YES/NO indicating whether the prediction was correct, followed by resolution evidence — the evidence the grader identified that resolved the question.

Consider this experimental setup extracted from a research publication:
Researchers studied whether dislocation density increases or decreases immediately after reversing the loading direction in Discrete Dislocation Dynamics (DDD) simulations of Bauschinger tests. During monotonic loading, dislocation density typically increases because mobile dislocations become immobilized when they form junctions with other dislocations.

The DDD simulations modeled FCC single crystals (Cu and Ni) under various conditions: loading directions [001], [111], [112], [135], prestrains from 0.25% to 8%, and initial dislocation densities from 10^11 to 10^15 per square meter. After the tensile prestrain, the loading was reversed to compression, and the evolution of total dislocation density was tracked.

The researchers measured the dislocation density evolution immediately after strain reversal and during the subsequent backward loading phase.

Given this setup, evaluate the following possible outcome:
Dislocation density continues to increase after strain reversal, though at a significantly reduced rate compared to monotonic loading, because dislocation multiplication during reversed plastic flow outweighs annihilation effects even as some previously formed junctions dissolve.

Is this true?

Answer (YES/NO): NO